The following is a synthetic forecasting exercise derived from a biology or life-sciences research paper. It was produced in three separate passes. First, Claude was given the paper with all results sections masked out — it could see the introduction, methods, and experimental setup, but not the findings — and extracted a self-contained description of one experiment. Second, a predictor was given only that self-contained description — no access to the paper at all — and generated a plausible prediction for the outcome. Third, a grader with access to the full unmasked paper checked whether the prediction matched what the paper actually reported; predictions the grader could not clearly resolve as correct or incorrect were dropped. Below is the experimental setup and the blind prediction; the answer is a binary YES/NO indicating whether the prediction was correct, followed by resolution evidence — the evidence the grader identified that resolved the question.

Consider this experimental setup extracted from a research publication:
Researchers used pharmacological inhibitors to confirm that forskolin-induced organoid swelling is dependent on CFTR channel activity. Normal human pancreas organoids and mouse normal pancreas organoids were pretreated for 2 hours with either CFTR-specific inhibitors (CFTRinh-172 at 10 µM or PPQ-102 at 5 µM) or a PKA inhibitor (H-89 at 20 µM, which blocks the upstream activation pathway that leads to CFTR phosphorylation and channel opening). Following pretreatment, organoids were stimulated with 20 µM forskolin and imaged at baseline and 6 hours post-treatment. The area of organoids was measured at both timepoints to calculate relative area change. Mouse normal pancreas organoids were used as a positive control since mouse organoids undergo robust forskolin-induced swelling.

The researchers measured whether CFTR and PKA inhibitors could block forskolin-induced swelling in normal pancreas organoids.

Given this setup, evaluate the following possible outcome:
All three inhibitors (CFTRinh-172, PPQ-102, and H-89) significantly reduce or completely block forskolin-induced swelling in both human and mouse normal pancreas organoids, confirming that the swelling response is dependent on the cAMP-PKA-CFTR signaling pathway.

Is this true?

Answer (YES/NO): YES